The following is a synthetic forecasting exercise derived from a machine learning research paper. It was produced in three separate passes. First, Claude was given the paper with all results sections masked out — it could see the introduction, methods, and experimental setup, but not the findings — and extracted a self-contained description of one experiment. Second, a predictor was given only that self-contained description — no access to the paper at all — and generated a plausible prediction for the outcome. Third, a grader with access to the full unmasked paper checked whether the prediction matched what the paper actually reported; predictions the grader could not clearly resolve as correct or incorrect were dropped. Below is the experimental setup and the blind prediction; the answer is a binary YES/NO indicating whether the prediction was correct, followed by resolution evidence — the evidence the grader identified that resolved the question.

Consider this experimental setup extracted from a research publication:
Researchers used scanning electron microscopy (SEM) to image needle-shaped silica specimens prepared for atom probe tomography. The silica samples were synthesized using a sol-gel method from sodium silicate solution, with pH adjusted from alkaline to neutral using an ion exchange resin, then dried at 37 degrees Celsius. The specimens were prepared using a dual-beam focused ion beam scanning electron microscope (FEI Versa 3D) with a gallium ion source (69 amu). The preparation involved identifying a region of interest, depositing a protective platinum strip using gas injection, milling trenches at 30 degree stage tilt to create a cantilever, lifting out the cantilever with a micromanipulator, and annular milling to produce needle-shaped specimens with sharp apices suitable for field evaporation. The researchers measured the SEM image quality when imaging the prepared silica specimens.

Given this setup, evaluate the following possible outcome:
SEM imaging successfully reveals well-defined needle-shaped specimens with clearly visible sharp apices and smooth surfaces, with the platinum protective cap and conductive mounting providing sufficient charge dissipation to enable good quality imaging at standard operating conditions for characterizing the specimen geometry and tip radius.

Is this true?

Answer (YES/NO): NO